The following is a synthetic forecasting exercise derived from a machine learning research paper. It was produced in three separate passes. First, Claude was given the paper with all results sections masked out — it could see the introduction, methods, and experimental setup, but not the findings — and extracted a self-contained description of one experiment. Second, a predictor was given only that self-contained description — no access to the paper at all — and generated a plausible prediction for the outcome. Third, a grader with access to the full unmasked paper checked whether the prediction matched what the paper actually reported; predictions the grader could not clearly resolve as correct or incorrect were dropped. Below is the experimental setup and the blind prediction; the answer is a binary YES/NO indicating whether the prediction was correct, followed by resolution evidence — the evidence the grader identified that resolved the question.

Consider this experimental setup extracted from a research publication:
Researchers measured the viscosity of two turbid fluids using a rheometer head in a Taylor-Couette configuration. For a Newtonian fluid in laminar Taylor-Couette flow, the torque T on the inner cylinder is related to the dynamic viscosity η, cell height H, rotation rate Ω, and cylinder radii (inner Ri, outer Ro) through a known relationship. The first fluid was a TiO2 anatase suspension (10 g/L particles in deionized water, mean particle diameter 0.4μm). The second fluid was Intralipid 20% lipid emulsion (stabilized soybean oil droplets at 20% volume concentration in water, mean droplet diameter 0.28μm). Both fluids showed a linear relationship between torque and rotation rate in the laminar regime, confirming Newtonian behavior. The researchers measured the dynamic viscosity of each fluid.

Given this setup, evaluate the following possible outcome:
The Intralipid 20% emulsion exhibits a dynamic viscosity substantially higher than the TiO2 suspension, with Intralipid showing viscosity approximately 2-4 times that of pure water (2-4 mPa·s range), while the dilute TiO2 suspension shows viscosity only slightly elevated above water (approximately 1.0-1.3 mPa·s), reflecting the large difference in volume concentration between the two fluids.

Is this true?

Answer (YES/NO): NO